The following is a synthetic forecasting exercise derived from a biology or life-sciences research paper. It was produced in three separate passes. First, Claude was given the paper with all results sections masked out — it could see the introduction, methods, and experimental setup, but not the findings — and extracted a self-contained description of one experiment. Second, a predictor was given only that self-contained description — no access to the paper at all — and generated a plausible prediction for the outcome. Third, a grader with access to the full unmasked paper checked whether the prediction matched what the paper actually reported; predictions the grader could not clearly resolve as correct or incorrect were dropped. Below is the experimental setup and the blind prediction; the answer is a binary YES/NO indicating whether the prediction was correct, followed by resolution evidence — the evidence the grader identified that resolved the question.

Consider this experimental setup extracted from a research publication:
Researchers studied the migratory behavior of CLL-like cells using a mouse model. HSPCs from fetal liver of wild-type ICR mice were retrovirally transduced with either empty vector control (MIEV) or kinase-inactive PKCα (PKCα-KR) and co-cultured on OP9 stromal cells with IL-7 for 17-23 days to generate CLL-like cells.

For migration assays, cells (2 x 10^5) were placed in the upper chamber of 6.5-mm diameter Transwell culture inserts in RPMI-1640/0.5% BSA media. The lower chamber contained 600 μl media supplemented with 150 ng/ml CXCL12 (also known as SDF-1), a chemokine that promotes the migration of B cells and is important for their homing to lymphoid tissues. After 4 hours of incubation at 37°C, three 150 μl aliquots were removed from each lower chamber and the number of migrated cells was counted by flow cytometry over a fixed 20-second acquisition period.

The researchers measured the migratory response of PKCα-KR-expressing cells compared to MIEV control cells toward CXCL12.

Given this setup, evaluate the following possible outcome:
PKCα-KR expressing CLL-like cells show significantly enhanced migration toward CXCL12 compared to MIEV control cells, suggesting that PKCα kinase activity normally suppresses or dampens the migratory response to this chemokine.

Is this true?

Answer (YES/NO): YES